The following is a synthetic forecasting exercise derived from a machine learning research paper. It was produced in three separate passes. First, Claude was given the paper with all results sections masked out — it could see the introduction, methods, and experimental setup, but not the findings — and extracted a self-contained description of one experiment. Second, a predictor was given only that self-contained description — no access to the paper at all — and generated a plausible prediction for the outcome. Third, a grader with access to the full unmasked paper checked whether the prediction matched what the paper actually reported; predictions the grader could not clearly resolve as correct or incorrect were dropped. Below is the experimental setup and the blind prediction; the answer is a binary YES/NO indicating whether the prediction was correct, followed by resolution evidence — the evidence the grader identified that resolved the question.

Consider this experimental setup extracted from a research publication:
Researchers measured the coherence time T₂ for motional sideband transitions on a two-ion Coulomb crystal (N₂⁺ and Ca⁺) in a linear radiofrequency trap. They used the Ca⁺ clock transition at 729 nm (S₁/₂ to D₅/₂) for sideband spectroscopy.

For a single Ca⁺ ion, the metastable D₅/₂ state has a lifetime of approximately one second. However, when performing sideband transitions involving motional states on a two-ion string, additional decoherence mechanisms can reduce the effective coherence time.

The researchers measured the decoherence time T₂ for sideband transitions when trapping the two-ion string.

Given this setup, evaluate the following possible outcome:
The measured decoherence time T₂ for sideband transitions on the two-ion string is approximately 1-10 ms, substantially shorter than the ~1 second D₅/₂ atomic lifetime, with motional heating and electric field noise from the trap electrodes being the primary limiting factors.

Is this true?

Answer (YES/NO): NO